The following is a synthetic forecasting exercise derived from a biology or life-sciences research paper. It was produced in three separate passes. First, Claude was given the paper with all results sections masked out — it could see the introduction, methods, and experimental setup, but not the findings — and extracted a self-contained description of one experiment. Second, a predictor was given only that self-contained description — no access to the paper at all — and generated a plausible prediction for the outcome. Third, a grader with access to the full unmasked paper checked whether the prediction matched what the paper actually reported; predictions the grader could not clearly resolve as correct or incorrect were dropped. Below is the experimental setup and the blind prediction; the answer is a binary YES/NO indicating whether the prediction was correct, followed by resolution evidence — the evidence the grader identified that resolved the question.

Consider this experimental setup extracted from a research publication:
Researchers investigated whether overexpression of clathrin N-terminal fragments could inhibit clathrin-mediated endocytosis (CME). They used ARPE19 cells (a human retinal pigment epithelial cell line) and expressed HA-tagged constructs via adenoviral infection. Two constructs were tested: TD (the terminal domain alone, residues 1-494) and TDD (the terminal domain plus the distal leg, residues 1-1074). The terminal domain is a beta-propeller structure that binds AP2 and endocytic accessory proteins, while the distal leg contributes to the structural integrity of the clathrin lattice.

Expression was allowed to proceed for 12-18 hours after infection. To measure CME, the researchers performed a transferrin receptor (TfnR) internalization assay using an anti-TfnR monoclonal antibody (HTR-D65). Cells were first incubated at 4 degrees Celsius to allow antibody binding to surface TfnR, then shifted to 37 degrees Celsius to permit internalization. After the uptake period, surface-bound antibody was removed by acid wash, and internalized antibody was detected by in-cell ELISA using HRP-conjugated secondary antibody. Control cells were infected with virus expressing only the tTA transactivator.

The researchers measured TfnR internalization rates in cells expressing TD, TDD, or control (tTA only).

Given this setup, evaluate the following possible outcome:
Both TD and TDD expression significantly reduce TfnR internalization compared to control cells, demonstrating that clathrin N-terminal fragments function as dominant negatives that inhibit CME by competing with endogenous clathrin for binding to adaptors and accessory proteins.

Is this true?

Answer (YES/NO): YES